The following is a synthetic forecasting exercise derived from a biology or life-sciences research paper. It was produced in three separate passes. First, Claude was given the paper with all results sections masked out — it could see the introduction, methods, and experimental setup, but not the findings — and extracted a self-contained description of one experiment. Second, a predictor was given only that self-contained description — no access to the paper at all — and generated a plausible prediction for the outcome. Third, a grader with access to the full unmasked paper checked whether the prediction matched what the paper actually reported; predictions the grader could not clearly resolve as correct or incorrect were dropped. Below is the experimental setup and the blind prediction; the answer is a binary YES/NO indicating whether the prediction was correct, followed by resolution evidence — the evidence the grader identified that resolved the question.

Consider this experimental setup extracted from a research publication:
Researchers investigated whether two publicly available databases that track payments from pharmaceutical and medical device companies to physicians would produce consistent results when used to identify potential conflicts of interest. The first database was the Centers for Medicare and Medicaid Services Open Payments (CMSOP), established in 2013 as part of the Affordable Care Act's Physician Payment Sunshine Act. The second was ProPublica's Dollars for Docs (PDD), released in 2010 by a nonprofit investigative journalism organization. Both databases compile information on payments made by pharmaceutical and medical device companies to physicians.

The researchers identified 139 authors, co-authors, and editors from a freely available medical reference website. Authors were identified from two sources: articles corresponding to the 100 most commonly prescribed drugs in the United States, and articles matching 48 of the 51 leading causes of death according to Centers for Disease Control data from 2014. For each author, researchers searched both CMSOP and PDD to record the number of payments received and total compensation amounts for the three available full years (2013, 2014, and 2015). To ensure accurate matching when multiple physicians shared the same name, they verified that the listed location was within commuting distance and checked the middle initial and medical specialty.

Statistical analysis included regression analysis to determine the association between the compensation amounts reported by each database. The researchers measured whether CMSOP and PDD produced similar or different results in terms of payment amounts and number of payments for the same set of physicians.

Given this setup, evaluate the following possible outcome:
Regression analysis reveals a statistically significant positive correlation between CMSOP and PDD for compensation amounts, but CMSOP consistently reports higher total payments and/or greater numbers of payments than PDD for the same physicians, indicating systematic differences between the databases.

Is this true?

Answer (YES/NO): NO